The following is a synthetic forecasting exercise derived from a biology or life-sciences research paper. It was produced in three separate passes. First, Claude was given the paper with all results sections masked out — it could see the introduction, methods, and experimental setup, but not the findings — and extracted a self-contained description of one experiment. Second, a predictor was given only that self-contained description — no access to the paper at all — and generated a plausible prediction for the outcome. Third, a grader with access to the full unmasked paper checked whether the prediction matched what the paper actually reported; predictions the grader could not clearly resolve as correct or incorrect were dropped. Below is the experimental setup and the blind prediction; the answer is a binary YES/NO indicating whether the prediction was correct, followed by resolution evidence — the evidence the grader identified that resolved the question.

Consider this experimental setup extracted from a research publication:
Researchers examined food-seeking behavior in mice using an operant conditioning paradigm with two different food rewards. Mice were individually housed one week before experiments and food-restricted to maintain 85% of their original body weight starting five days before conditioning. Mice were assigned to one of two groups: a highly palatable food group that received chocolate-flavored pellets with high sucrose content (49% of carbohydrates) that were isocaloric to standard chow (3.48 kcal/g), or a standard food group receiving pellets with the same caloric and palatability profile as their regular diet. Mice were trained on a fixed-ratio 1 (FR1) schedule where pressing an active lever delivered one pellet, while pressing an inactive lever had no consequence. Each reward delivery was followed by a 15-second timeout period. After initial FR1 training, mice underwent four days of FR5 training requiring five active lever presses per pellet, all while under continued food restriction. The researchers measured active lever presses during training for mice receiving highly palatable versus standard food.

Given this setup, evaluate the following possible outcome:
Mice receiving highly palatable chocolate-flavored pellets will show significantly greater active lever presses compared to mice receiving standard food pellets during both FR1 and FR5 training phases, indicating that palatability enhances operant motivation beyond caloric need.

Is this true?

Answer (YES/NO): YES